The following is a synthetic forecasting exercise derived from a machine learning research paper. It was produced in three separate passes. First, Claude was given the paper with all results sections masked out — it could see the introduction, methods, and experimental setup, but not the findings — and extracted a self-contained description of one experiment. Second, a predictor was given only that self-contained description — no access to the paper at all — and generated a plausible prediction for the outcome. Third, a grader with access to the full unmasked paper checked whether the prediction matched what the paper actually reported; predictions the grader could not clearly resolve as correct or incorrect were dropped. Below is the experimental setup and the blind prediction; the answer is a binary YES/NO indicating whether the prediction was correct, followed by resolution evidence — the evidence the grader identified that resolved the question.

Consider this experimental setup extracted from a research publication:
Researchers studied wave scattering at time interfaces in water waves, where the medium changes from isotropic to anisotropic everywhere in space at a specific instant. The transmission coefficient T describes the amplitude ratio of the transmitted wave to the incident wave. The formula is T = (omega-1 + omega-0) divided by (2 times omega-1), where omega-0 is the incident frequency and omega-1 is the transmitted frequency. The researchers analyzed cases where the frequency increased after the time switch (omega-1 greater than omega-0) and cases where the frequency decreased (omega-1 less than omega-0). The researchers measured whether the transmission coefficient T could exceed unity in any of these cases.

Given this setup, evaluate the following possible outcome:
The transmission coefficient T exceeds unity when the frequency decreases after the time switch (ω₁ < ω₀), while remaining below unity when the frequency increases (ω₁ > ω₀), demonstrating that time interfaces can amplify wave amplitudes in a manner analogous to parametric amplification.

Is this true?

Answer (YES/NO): YES